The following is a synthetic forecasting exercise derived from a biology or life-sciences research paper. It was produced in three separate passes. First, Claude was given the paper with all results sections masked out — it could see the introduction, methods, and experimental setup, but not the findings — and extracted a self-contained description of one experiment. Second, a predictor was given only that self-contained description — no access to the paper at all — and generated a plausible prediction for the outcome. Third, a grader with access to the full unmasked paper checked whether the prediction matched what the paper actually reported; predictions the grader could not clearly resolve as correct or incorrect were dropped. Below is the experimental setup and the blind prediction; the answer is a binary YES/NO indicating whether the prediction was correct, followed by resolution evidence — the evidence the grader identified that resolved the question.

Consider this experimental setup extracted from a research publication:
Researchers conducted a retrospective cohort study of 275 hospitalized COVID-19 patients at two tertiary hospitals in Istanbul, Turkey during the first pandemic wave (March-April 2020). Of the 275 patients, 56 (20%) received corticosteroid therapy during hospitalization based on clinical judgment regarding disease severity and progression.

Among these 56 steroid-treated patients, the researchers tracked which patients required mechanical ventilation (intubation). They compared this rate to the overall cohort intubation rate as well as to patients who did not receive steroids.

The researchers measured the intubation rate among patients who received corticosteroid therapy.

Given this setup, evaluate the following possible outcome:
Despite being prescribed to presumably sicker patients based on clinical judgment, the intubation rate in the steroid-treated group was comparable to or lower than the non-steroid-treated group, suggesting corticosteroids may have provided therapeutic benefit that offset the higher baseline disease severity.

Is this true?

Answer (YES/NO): NO